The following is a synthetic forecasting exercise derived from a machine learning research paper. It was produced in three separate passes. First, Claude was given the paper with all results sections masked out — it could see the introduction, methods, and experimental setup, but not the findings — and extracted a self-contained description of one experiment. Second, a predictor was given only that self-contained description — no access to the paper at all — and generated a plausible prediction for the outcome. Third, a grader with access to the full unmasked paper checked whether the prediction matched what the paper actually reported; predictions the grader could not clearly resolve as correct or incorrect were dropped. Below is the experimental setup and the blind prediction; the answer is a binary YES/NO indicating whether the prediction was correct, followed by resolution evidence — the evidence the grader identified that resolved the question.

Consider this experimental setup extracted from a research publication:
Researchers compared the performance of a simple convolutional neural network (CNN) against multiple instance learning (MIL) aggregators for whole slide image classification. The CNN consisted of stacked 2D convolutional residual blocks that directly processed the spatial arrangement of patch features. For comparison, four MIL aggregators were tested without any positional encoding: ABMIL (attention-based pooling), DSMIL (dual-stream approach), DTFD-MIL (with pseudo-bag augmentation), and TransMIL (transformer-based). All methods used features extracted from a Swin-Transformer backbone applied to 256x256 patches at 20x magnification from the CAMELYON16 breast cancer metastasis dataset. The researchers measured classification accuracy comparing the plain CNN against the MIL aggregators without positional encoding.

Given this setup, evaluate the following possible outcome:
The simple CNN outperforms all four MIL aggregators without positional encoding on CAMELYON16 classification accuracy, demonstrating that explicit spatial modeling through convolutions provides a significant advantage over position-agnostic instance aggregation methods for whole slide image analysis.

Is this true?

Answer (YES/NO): YES